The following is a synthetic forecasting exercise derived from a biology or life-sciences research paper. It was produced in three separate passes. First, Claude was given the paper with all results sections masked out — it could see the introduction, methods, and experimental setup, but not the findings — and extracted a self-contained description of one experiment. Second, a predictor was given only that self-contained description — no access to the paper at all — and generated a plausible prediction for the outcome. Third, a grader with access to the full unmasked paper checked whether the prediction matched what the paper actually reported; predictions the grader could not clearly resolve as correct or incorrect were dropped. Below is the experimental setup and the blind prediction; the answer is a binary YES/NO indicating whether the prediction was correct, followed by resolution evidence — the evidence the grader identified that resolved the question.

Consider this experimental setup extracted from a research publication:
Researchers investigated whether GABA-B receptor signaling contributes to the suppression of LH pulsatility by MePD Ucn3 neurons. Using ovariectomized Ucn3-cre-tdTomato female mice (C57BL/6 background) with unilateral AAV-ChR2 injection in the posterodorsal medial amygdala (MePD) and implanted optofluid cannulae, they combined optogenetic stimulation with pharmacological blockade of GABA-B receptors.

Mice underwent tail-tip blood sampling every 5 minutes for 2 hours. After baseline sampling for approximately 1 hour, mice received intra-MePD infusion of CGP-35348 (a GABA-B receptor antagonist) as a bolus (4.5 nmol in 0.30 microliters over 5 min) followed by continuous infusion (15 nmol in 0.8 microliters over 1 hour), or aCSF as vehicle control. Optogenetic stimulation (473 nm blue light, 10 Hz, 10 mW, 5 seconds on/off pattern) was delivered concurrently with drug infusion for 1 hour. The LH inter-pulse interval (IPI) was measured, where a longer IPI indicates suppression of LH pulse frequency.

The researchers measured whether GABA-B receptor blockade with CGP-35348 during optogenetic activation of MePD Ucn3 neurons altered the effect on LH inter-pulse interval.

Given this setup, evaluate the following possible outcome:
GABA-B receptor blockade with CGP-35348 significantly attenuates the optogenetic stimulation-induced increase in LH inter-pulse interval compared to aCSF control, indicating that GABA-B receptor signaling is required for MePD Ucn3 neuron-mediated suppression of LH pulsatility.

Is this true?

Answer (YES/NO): YES